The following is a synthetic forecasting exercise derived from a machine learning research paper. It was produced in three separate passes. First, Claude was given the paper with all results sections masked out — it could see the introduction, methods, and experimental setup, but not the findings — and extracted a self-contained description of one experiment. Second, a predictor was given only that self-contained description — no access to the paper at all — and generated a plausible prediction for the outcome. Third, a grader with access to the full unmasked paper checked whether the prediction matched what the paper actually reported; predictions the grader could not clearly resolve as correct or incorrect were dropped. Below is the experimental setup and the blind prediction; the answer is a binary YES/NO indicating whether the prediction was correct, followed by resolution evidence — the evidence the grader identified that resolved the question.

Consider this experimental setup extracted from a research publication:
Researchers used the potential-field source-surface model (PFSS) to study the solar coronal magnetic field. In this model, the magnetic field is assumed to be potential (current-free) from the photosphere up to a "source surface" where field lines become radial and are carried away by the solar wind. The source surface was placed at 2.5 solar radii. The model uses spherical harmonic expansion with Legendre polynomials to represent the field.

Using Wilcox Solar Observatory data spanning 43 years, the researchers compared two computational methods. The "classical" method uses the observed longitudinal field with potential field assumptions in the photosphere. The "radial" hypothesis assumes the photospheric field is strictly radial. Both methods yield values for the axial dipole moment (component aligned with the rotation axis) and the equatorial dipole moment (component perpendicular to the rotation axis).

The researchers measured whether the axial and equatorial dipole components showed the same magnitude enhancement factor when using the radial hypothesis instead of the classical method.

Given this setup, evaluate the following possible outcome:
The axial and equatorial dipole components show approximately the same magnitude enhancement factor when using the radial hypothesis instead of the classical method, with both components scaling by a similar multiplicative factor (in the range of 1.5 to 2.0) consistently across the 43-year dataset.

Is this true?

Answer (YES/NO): NO